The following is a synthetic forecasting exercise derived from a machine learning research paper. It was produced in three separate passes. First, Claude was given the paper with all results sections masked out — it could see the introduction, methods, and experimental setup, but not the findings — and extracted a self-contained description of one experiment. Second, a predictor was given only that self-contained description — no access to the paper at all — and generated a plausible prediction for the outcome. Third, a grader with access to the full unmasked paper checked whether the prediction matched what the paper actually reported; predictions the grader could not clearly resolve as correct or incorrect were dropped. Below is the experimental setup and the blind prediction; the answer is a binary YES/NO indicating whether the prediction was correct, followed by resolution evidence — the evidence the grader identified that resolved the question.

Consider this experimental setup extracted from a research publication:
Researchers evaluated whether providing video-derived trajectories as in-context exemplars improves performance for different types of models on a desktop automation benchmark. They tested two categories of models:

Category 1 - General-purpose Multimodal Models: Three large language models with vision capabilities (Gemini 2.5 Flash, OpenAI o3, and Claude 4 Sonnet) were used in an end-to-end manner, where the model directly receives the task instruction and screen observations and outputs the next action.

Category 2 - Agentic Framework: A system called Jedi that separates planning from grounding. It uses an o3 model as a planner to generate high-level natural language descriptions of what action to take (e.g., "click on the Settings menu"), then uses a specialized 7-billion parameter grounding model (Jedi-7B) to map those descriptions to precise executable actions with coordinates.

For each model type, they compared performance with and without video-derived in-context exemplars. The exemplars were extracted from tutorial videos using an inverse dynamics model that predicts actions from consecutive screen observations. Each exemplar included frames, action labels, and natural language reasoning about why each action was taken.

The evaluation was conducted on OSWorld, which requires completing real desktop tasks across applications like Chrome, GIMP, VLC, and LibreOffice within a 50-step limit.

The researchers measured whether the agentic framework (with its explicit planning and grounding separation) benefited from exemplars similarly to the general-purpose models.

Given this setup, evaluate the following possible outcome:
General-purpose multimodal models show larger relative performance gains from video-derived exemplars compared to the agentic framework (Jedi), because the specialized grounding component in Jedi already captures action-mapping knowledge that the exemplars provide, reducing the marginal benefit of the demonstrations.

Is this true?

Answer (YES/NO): NO